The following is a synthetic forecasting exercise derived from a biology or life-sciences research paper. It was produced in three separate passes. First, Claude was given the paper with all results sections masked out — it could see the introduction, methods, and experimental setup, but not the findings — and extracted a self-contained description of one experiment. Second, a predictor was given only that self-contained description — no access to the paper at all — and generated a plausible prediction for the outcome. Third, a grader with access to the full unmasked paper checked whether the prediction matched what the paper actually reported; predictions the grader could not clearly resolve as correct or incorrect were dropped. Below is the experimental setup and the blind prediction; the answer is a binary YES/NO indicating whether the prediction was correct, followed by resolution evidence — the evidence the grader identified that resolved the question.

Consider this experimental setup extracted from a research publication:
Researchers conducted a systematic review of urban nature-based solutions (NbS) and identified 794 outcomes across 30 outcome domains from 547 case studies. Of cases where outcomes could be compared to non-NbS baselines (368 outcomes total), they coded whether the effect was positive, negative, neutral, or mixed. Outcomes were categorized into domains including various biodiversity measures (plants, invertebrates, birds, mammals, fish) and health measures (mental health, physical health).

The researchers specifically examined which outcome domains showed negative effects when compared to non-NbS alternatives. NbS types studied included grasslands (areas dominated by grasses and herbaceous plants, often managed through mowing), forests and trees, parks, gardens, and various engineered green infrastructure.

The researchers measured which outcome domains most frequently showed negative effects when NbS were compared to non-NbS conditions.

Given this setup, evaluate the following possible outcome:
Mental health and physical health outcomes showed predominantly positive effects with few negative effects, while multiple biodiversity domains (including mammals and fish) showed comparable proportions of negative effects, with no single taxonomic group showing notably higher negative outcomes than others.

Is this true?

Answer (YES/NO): NO